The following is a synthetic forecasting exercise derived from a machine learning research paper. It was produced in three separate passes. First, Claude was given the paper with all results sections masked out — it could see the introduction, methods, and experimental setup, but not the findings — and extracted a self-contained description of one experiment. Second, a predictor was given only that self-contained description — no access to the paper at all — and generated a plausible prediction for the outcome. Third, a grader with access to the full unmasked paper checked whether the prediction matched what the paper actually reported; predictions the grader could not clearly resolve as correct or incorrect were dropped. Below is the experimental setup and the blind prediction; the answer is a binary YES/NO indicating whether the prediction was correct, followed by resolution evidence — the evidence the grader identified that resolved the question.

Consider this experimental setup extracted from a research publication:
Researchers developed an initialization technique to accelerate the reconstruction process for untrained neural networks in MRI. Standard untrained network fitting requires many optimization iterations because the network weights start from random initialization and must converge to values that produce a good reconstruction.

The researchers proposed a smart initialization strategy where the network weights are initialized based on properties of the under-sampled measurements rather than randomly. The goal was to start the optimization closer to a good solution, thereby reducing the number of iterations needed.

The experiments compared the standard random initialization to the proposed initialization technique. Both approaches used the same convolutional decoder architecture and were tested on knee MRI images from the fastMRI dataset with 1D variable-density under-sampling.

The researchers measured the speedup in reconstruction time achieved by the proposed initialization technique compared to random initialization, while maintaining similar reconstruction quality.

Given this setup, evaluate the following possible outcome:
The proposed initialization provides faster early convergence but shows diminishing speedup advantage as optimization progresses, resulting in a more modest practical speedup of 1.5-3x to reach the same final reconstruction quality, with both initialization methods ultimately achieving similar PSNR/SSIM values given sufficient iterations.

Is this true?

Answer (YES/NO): NO